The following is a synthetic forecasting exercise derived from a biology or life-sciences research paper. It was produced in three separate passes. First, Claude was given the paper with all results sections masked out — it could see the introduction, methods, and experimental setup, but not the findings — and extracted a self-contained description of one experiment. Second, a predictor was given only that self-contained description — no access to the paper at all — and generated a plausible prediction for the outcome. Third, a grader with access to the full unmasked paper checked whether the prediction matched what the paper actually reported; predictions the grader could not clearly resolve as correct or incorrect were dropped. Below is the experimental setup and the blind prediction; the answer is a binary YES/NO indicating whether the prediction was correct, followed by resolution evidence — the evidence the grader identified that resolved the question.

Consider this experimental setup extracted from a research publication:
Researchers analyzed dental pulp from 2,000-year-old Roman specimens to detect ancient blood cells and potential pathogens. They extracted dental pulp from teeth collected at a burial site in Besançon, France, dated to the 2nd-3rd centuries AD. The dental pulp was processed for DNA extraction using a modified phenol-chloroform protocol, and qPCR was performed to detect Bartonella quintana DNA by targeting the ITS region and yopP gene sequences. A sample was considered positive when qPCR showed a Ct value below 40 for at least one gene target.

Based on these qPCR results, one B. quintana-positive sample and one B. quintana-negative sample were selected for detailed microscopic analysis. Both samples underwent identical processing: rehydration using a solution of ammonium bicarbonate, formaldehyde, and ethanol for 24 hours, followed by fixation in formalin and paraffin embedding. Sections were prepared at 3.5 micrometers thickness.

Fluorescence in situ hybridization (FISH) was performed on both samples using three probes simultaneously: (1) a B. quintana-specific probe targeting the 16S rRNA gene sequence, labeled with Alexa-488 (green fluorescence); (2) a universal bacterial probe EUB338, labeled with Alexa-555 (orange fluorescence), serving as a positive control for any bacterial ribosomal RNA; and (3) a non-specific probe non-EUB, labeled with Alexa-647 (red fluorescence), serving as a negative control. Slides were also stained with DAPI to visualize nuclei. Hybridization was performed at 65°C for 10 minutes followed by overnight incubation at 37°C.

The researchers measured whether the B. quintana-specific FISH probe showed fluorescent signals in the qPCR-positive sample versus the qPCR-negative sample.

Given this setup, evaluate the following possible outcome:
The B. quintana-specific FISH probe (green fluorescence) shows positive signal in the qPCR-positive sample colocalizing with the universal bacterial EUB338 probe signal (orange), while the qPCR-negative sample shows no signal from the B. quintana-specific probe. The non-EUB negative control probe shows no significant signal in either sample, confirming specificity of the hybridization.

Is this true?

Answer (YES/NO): YES